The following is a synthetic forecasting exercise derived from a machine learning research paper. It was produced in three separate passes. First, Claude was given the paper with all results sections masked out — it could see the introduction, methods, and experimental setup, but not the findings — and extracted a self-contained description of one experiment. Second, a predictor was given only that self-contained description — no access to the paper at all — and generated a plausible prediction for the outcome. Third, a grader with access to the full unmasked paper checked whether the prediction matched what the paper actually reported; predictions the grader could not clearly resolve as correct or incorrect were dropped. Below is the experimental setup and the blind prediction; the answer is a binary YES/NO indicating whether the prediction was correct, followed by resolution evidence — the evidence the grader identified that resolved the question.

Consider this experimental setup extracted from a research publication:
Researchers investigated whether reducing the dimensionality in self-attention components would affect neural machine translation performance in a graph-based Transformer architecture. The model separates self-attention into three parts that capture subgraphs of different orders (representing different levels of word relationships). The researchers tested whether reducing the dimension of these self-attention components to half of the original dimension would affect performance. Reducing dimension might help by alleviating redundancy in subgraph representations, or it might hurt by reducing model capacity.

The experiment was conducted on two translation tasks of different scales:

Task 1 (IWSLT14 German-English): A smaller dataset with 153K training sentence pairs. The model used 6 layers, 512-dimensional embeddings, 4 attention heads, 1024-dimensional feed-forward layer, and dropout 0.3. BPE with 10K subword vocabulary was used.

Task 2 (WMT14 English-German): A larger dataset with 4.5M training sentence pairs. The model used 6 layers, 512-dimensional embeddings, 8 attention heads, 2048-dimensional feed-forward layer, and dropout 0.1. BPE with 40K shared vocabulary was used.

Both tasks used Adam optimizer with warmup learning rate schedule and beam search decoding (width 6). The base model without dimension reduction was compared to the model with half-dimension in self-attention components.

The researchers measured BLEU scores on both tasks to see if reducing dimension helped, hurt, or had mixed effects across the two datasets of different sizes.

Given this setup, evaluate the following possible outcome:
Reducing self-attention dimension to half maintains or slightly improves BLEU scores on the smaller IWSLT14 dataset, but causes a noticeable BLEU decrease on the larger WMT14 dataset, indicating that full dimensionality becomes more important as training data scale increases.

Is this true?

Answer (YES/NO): NO